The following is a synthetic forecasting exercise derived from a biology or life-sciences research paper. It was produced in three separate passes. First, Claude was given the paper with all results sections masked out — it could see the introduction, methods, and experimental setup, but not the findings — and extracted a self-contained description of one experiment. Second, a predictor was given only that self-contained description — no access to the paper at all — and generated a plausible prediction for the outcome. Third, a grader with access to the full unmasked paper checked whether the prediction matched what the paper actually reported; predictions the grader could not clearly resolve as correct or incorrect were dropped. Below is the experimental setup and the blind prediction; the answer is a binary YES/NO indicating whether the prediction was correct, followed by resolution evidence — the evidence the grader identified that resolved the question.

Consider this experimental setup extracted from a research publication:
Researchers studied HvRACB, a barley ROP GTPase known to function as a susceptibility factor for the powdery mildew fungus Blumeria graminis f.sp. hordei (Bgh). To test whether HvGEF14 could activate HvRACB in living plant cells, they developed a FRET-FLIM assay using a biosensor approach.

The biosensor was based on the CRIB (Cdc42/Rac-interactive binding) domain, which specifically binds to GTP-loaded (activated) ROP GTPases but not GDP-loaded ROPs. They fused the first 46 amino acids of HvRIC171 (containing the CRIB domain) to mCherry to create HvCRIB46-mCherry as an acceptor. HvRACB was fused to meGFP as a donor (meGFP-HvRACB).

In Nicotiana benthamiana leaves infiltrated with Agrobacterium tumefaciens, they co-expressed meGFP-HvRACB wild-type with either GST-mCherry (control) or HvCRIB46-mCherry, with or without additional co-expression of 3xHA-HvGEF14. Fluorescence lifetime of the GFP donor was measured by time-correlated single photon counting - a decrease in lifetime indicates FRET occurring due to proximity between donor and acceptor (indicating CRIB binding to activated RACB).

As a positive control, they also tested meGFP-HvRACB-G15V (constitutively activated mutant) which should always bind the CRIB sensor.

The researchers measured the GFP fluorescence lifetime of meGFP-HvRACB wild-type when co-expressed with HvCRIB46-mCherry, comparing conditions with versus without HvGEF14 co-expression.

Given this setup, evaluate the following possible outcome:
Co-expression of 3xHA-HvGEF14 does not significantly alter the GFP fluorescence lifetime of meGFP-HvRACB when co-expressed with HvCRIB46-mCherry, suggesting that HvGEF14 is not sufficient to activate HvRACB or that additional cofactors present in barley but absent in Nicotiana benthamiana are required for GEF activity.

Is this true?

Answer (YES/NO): NO